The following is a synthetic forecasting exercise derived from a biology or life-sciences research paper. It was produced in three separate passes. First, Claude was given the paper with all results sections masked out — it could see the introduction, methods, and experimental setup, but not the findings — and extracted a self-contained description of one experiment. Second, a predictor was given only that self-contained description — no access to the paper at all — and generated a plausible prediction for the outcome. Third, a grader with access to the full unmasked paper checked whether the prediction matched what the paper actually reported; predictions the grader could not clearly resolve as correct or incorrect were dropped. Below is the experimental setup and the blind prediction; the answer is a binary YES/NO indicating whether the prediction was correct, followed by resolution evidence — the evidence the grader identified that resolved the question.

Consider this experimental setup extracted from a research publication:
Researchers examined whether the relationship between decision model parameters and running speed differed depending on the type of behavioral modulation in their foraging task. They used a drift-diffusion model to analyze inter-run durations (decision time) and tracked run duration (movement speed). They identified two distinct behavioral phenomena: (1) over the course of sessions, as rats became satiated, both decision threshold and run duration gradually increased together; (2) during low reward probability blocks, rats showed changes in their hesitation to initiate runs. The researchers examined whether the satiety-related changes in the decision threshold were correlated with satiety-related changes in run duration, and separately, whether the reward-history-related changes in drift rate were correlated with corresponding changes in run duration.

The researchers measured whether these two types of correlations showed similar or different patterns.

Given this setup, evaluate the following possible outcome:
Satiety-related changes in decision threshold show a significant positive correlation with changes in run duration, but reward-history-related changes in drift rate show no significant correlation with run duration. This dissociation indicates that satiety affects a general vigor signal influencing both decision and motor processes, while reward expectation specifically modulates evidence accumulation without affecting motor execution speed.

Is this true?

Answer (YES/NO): YES